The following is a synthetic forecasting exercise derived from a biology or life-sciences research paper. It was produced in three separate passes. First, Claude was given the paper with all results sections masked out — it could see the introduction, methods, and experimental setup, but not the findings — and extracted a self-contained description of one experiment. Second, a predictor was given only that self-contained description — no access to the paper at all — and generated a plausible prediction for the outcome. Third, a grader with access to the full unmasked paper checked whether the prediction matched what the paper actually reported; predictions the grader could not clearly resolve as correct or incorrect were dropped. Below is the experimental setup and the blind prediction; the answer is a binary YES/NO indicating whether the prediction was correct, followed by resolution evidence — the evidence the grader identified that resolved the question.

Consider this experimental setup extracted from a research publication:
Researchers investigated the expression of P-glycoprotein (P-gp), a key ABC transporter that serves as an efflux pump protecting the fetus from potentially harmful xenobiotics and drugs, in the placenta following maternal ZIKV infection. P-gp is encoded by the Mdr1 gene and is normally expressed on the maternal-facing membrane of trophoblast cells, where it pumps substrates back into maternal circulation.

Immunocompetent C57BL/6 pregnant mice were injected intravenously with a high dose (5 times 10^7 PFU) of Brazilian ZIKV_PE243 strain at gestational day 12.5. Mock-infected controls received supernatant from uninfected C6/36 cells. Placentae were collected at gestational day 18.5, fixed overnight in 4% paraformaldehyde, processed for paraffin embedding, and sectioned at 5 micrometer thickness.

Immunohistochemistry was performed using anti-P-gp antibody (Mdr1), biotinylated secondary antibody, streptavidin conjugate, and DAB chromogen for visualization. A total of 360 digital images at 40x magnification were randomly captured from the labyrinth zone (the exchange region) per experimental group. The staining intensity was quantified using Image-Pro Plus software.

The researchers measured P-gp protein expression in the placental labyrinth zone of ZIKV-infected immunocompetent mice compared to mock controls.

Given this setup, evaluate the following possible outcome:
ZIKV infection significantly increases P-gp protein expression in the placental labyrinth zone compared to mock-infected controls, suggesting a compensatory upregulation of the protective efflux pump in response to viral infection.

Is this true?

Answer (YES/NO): NO